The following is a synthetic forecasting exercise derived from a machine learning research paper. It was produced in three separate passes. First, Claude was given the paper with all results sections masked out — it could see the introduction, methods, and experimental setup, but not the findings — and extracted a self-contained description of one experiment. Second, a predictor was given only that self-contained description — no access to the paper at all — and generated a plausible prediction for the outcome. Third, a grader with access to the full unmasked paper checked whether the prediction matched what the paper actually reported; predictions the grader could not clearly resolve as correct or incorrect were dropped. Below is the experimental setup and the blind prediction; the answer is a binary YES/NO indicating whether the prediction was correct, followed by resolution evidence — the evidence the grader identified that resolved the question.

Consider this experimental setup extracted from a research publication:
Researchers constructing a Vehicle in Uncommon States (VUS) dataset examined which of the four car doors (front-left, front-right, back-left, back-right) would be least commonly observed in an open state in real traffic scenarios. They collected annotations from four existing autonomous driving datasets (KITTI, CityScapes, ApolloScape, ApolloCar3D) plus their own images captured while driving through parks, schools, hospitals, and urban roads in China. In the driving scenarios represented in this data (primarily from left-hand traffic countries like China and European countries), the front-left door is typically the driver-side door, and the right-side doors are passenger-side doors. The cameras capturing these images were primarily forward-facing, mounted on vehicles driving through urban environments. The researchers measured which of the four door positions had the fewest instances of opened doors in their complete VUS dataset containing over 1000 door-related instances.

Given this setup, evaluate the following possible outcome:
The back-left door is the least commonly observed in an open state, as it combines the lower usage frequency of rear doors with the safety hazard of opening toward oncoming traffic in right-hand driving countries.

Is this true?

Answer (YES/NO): NO